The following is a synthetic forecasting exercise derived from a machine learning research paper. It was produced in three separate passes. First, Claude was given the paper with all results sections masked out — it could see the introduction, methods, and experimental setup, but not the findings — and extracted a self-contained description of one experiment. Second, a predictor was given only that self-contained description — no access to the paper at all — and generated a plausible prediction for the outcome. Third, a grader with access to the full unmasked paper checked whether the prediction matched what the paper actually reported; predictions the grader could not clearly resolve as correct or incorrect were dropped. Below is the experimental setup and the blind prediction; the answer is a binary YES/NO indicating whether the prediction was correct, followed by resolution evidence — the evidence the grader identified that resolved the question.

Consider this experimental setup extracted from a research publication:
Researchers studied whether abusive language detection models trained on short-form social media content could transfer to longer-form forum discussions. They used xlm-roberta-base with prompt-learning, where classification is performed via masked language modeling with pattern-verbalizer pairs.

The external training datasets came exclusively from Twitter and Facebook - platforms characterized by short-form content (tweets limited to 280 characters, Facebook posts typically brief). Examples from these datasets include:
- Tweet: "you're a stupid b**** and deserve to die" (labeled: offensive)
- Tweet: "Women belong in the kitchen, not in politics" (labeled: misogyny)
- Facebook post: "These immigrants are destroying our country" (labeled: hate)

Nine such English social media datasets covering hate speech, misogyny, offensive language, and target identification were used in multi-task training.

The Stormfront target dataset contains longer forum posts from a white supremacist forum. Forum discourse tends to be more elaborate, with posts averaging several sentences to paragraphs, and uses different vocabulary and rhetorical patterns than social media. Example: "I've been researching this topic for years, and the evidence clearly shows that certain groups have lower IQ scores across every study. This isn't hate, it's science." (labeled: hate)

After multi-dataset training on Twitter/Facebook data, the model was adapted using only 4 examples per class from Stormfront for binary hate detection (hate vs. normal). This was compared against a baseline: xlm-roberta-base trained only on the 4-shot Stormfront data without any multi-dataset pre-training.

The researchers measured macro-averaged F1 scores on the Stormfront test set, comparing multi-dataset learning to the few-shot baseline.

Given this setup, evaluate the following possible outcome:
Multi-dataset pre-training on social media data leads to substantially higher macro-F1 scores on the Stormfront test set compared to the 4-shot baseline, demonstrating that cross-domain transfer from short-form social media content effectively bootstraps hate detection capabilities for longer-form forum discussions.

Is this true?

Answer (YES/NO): YES